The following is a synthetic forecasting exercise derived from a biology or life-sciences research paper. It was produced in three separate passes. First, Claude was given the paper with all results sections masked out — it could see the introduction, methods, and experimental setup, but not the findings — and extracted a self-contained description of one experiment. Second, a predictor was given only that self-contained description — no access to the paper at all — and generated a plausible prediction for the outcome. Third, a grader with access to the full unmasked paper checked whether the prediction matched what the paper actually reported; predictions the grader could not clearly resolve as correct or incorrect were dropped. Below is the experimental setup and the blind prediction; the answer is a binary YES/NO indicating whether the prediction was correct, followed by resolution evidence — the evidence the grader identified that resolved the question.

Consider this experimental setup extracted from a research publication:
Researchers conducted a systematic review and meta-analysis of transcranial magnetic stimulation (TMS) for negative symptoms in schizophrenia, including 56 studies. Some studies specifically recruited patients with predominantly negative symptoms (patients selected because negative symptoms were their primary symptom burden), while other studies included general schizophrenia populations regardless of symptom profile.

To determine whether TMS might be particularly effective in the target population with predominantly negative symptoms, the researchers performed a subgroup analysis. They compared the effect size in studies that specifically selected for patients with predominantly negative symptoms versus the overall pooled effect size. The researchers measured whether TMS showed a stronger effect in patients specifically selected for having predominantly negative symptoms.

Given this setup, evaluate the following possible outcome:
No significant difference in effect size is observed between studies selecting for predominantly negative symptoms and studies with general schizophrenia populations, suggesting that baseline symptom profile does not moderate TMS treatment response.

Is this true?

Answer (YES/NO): NO